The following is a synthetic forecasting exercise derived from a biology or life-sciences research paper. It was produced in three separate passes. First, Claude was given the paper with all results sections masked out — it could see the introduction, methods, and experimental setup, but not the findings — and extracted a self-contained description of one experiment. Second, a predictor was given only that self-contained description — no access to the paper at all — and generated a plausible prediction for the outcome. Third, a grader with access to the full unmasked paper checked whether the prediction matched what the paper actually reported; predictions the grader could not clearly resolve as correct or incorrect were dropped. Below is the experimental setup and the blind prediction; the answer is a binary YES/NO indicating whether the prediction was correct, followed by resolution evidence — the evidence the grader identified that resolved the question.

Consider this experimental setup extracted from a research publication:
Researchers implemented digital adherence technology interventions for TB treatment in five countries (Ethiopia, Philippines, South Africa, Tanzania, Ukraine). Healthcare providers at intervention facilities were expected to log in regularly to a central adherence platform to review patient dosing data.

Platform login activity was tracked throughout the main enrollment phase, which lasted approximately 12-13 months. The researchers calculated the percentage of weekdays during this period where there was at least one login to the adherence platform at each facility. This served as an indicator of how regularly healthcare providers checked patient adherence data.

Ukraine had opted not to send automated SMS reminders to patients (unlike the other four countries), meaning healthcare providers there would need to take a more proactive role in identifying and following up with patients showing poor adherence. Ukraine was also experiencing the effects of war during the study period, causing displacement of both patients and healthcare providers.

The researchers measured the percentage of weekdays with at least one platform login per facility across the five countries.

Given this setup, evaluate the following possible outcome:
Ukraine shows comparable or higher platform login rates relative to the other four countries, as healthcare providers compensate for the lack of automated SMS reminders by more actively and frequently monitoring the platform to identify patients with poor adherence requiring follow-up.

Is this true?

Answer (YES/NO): YES